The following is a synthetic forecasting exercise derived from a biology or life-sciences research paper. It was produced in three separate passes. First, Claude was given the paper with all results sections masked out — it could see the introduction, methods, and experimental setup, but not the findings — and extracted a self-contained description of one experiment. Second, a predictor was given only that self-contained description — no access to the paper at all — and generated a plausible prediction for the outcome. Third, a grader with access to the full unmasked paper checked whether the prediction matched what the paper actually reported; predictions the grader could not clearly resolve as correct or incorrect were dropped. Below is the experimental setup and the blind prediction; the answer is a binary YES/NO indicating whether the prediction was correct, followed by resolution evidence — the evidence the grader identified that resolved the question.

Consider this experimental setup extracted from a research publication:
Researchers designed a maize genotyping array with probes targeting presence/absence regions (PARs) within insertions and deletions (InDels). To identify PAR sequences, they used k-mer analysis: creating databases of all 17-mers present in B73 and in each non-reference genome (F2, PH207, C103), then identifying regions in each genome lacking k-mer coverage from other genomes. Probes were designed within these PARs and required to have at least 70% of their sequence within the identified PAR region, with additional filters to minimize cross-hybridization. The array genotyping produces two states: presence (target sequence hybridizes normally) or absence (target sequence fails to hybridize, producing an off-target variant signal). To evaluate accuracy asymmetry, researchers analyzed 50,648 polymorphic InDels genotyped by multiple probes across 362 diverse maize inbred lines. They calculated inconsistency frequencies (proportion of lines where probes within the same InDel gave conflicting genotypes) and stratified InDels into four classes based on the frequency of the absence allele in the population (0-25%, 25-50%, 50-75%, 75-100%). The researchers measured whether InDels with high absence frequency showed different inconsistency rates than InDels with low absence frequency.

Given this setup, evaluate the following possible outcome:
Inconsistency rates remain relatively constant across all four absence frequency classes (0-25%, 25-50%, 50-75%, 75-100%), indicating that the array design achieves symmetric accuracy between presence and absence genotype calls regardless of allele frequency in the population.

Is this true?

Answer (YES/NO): NO